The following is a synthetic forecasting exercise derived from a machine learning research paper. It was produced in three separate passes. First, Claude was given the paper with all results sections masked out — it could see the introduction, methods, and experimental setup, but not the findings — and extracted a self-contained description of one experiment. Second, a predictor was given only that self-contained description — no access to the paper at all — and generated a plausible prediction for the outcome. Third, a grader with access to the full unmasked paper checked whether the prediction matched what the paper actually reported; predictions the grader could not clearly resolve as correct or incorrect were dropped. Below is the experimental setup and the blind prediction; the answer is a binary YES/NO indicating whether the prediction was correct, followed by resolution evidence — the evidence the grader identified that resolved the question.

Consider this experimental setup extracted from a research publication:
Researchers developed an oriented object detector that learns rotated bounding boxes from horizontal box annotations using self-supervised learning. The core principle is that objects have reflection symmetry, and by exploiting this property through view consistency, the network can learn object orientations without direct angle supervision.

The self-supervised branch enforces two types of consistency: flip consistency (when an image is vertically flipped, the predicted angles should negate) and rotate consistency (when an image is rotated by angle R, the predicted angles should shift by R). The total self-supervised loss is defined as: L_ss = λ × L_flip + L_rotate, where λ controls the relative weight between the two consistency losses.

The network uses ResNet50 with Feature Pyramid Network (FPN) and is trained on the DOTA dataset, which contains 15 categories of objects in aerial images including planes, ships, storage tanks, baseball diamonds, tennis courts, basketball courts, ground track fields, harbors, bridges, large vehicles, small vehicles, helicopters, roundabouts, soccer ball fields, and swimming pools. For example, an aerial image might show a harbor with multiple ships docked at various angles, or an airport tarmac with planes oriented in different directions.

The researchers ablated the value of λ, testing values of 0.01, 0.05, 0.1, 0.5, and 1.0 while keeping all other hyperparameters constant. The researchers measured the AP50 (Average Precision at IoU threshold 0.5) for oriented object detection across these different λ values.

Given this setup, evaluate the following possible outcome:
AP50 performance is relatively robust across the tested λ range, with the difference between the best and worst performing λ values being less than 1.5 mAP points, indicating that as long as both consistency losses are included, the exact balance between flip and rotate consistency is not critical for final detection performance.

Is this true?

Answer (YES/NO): YES